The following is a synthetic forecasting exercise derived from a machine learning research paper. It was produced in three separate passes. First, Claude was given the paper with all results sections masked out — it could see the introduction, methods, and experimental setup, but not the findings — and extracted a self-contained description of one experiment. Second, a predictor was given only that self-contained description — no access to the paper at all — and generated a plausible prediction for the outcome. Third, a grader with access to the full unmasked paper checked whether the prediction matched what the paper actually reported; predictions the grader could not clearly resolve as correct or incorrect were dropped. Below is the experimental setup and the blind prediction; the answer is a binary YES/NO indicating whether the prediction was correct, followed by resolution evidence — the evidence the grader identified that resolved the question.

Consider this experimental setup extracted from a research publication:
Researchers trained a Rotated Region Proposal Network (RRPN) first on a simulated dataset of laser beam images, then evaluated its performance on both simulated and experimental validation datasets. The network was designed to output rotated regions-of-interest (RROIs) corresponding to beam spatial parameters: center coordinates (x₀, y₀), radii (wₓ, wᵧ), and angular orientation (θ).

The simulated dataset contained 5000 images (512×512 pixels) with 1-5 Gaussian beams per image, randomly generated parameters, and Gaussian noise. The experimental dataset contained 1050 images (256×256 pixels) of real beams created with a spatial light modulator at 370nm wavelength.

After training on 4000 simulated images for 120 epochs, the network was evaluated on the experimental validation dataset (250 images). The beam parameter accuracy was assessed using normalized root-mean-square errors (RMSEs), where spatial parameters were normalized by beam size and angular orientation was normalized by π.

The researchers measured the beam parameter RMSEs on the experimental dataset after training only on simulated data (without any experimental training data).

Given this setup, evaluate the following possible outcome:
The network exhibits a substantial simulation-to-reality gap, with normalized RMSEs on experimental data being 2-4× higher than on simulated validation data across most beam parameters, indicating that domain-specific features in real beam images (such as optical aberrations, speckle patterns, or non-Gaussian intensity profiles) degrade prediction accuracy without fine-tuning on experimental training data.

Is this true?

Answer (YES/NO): NO